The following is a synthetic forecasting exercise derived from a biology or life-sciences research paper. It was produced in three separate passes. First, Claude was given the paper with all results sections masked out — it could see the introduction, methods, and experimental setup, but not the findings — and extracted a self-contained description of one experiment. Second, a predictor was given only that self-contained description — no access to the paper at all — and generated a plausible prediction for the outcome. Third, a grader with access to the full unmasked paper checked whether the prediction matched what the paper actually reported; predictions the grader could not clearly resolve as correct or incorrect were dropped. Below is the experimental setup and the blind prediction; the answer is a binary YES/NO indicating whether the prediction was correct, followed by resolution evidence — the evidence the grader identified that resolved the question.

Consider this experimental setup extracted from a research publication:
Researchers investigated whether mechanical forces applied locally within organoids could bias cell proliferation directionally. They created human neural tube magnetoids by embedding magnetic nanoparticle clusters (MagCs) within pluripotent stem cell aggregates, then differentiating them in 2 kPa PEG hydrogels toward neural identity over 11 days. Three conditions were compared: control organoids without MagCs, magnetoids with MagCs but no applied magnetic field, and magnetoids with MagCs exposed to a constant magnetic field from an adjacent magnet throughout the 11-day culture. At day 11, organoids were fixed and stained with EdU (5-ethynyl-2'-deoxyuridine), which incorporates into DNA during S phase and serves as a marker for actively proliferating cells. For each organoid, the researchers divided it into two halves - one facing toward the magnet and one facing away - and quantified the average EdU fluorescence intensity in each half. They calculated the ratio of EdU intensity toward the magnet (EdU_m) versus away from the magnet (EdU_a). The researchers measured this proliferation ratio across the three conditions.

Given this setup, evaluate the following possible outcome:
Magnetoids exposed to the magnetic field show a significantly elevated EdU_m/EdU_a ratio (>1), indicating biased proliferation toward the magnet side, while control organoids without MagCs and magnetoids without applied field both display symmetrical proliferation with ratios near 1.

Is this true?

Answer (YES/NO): NO